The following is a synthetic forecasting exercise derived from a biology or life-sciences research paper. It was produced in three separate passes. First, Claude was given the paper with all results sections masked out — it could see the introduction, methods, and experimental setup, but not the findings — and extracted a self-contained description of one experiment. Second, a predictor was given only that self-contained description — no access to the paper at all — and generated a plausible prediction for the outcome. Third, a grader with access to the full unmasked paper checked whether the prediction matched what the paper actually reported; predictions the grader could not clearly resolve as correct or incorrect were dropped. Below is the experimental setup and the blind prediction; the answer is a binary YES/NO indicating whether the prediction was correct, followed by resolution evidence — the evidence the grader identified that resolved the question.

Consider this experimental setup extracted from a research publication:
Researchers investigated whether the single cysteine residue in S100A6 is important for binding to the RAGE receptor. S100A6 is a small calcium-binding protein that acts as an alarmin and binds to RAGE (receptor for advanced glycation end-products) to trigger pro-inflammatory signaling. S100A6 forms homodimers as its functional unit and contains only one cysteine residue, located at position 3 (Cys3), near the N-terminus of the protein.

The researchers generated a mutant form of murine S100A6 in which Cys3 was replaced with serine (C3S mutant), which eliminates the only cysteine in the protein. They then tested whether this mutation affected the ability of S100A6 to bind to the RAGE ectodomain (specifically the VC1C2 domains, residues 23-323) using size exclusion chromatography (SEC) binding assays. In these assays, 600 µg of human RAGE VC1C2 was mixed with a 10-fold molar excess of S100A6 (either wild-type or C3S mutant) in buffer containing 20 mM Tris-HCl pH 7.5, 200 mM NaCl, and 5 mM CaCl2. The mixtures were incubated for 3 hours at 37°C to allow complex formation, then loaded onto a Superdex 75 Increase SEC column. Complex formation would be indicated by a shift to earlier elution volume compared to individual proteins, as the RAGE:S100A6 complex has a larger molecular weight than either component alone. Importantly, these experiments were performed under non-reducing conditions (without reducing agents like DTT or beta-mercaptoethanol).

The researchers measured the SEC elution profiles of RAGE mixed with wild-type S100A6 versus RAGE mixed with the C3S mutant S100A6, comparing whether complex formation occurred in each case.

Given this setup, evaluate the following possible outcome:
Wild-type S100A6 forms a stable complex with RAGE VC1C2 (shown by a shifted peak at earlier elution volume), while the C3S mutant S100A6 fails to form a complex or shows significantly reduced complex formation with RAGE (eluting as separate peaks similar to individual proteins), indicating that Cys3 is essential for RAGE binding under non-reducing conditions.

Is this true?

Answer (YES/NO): YES